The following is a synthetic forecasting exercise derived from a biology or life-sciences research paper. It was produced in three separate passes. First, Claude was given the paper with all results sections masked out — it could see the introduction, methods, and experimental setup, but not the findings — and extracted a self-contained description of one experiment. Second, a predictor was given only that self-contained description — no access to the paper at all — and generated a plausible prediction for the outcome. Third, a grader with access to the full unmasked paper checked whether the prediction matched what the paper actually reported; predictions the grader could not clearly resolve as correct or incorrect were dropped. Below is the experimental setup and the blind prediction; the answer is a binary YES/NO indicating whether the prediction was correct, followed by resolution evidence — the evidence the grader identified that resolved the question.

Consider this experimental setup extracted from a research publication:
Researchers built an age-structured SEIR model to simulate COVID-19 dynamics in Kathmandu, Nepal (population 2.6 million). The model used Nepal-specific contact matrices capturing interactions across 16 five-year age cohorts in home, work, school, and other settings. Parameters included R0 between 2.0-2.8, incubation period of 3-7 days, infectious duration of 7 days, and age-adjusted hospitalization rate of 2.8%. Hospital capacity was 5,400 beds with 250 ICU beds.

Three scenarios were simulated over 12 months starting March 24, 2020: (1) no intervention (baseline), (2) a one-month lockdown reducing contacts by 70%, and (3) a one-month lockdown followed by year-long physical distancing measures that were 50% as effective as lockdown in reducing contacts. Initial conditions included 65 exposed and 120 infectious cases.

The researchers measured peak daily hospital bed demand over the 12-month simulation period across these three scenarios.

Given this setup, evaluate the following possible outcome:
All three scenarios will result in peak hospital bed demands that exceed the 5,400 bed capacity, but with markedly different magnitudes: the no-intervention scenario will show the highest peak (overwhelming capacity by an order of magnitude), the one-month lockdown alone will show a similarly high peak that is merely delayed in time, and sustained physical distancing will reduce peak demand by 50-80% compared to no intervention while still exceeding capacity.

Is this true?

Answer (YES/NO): YES